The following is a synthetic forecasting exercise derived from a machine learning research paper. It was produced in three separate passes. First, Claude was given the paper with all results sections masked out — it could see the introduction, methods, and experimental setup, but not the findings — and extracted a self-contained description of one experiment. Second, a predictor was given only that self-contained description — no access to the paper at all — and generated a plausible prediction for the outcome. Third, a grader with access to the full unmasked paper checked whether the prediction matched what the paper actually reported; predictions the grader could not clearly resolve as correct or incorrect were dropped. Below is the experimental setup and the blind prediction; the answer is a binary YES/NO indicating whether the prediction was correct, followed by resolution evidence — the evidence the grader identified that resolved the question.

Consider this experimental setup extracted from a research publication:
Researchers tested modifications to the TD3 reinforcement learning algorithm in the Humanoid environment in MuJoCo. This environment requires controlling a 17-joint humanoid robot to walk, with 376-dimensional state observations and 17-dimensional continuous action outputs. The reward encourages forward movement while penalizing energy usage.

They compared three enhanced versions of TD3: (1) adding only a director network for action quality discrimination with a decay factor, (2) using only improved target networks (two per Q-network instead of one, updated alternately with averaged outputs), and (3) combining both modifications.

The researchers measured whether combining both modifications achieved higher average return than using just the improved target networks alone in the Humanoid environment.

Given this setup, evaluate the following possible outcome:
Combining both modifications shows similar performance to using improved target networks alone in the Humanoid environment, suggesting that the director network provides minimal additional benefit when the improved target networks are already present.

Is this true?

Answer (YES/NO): NO